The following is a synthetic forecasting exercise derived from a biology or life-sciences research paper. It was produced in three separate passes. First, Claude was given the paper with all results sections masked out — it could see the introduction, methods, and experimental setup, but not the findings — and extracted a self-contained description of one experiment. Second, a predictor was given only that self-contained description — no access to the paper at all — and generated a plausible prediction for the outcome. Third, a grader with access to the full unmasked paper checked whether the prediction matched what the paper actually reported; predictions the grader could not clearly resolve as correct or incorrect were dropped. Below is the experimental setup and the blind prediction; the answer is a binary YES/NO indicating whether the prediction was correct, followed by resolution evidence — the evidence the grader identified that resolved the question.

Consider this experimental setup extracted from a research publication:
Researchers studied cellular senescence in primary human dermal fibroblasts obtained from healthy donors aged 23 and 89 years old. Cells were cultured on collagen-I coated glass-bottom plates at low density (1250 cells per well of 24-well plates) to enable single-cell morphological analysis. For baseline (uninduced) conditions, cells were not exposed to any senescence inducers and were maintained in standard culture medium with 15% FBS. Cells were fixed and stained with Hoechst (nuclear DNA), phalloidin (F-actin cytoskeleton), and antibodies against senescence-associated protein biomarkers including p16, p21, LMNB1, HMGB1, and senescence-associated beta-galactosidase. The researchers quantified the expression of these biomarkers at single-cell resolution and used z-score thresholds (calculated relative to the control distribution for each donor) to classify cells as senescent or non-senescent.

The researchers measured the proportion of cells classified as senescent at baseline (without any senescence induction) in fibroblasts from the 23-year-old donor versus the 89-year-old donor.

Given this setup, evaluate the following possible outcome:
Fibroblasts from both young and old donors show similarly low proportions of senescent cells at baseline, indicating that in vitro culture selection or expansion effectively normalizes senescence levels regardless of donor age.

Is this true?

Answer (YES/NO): NO